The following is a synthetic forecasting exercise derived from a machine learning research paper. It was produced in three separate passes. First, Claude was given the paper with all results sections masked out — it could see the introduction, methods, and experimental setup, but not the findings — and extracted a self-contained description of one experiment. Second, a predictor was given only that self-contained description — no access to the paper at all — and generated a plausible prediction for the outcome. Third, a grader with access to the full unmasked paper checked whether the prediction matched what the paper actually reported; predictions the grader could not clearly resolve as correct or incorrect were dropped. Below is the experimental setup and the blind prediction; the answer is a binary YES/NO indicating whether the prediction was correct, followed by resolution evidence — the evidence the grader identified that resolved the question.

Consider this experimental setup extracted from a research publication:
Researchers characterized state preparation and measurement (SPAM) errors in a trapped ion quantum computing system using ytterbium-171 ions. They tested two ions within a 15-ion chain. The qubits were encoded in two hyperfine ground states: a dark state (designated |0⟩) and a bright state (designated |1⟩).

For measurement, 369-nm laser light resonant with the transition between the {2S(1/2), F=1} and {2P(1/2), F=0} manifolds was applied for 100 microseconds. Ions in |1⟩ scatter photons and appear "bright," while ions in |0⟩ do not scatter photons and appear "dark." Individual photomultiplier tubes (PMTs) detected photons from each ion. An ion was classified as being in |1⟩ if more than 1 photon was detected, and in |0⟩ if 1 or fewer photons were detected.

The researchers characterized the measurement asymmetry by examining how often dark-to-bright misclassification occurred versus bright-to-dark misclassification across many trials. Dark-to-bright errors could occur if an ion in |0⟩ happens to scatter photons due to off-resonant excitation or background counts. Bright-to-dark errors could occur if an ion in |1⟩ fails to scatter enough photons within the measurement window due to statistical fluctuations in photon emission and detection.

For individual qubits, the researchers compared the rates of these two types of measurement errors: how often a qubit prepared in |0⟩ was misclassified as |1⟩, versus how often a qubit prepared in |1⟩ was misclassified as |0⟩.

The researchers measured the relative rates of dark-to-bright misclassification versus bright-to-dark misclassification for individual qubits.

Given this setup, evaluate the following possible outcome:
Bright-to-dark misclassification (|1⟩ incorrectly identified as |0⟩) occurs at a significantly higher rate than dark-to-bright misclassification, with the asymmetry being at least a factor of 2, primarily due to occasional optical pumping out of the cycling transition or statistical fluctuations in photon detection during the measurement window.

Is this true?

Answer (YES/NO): NO